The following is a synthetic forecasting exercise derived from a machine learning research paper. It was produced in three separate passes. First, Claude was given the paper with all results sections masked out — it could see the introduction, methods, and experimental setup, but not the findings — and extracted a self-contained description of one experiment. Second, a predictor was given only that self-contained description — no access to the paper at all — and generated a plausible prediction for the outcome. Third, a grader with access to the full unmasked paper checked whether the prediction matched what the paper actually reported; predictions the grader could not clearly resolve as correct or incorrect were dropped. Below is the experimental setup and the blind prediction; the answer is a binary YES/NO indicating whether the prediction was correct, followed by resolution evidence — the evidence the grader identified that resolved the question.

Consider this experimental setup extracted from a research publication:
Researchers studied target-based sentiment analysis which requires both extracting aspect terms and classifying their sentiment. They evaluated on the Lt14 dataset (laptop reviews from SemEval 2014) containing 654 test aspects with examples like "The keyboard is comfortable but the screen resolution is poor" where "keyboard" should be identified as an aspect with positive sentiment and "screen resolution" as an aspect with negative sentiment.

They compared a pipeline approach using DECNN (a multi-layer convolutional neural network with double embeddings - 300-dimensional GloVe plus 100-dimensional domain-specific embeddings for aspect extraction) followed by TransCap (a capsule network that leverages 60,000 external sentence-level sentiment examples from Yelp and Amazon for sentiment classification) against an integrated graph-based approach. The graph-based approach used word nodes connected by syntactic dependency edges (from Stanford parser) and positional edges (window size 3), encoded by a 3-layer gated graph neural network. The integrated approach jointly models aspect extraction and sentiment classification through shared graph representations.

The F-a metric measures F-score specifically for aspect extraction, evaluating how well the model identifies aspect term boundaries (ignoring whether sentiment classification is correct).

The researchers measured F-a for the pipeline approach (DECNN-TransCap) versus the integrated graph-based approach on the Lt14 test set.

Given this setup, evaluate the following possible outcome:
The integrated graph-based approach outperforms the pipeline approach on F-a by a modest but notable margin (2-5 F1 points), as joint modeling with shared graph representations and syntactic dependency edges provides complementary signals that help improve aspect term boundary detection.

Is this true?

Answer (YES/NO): NO